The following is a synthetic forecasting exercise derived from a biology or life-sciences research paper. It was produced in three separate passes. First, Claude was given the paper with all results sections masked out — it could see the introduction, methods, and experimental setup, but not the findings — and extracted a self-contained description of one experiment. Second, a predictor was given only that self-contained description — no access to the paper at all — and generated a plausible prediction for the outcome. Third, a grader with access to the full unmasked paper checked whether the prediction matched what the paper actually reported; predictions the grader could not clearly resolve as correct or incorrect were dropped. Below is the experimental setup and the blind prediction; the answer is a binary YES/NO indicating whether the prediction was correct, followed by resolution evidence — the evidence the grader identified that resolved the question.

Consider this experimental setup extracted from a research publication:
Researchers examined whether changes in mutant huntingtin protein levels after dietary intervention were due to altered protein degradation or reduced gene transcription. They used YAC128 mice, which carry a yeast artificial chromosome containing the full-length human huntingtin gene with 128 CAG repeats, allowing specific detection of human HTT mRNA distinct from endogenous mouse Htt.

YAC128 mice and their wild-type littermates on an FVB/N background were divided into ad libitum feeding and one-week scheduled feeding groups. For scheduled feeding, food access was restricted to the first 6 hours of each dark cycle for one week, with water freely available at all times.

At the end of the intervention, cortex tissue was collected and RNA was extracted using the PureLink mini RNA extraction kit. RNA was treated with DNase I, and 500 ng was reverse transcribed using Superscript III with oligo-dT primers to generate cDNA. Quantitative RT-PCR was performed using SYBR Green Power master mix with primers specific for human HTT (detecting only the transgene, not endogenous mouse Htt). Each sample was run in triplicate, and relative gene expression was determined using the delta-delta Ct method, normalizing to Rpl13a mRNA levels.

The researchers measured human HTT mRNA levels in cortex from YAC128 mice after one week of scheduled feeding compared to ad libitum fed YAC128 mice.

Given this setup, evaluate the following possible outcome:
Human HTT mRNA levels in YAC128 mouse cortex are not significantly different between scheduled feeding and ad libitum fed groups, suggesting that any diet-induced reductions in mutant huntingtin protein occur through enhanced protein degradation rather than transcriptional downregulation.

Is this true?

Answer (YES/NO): YES